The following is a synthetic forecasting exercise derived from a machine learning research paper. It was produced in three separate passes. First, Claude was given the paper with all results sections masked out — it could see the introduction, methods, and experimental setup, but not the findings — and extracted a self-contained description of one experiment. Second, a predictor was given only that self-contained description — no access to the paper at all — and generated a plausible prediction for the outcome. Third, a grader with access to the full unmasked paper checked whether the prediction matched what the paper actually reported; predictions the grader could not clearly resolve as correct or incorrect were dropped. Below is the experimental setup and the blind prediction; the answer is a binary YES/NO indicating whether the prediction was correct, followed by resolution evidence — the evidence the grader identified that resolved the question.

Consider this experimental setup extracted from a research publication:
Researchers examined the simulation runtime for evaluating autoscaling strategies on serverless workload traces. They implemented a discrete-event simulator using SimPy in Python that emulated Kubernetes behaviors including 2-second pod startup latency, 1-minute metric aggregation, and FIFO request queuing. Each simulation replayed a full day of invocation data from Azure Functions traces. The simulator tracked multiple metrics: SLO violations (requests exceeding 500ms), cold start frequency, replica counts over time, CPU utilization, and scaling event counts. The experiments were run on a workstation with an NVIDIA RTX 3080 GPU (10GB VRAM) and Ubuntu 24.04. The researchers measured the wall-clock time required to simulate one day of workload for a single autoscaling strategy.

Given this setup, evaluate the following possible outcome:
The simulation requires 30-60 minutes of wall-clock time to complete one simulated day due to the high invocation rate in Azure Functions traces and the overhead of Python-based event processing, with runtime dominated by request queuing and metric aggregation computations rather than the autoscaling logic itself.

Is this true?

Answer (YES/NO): NO